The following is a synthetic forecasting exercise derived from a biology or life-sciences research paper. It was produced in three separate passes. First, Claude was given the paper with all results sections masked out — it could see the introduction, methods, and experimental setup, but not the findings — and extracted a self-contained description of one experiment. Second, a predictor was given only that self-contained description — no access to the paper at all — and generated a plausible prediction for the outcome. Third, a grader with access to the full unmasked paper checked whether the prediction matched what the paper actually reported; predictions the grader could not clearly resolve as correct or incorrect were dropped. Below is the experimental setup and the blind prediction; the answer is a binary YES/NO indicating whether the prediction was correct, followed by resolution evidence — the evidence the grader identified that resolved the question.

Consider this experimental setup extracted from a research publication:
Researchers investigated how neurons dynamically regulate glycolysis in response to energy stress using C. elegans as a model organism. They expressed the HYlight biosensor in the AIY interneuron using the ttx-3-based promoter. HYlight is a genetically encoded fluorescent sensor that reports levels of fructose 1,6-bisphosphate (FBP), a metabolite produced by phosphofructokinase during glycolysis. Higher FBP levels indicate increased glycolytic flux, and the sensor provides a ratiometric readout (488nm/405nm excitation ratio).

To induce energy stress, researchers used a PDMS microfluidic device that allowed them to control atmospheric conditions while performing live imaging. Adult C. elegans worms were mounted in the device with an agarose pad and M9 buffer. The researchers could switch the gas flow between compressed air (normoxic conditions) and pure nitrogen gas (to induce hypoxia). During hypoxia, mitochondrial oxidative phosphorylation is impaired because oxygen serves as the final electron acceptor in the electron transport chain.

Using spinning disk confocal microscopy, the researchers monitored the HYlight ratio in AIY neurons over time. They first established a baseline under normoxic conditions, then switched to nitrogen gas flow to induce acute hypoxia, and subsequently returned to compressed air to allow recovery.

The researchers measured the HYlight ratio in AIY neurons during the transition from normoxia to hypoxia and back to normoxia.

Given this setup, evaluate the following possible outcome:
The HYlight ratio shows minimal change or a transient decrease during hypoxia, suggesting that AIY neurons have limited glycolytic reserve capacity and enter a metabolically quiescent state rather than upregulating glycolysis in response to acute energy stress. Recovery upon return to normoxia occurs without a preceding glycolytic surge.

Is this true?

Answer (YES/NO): NO